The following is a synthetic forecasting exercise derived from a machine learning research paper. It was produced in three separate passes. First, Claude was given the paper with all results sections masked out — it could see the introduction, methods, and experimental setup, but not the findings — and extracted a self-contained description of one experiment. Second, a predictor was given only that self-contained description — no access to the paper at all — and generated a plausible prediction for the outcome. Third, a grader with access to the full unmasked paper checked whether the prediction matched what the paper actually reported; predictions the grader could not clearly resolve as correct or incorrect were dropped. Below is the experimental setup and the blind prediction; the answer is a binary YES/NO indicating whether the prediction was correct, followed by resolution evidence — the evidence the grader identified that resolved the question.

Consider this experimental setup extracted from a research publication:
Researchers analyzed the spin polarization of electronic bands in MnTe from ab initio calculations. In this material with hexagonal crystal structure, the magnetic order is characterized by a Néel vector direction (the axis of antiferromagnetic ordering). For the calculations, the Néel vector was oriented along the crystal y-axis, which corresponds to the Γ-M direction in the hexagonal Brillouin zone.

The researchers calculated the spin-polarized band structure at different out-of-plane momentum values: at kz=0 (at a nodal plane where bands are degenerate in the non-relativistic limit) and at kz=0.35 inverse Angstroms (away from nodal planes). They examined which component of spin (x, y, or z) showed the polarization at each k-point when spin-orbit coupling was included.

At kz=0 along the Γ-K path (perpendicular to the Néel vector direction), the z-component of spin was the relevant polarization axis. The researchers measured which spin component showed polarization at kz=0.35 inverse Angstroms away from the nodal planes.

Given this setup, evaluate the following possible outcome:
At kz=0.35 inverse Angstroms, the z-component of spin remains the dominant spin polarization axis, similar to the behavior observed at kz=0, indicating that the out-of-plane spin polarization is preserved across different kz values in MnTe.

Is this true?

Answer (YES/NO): NO